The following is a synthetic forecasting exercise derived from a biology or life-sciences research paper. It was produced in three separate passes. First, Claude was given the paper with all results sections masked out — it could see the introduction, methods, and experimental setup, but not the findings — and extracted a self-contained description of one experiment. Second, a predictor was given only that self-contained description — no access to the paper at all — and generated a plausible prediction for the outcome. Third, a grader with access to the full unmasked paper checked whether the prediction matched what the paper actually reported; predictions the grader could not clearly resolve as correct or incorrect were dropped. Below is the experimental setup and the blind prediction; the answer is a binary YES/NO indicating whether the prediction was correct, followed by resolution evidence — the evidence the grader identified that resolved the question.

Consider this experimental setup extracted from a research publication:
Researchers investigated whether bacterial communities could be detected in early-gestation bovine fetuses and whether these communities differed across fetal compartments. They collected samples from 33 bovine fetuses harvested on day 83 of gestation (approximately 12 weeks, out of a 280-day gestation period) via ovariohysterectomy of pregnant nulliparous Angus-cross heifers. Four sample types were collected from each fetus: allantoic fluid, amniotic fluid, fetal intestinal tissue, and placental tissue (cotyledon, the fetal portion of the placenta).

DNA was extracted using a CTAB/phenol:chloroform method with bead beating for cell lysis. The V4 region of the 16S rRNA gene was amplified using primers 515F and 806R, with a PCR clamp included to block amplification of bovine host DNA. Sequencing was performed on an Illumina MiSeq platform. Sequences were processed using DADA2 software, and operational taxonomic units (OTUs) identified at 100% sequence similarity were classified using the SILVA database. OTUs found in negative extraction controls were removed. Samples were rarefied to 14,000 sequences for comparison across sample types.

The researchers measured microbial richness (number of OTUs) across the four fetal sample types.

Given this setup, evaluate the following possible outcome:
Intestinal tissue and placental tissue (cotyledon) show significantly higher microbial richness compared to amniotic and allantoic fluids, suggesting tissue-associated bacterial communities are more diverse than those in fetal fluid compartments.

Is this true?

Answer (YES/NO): NO